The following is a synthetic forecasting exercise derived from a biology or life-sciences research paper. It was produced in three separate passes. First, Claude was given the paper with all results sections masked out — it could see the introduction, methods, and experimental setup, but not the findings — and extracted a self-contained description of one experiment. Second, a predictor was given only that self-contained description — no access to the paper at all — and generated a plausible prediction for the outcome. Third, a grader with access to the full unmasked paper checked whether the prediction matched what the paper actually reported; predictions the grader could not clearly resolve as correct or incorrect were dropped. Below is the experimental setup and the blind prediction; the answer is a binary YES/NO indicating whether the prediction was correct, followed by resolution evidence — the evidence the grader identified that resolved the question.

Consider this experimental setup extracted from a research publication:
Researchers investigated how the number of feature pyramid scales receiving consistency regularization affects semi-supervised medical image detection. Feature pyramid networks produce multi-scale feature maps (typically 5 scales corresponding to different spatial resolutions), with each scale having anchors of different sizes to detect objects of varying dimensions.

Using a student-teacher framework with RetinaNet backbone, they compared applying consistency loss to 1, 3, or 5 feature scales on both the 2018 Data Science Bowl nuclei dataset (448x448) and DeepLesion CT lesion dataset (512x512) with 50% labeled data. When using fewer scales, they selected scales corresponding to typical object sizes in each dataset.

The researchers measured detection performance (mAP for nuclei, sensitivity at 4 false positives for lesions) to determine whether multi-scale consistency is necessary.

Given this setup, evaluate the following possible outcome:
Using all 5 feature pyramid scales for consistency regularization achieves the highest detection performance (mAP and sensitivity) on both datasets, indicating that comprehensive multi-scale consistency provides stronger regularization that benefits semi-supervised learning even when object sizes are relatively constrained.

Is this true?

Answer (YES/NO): YES